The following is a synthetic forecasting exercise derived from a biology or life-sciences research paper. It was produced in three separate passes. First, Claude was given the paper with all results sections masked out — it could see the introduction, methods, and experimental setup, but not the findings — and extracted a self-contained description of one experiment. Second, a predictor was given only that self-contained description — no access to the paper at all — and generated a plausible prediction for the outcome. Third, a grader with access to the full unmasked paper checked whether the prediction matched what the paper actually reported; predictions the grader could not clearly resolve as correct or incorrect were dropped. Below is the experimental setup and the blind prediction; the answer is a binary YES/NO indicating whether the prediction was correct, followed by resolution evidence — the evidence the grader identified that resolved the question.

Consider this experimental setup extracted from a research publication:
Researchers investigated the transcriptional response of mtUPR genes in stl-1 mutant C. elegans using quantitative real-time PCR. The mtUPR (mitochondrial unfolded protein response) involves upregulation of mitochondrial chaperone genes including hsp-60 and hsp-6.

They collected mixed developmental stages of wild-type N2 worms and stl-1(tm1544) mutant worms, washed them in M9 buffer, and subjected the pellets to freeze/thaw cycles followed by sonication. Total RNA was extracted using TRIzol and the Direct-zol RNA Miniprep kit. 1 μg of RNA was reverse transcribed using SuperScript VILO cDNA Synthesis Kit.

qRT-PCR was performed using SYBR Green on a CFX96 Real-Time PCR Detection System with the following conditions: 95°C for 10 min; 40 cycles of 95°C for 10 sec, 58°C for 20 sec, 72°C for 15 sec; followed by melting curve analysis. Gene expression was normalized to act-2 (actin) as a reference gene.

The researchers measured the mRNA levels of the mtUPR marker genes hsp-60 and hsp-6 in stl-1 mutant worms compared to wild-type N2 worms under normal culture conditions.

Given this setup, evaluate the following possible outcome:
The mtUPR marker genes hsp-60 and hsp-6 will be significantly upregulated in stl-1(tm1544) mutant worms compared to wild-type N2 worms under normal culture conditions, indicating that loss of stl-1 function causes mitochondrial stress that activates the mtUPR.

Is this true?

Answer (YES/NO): NO